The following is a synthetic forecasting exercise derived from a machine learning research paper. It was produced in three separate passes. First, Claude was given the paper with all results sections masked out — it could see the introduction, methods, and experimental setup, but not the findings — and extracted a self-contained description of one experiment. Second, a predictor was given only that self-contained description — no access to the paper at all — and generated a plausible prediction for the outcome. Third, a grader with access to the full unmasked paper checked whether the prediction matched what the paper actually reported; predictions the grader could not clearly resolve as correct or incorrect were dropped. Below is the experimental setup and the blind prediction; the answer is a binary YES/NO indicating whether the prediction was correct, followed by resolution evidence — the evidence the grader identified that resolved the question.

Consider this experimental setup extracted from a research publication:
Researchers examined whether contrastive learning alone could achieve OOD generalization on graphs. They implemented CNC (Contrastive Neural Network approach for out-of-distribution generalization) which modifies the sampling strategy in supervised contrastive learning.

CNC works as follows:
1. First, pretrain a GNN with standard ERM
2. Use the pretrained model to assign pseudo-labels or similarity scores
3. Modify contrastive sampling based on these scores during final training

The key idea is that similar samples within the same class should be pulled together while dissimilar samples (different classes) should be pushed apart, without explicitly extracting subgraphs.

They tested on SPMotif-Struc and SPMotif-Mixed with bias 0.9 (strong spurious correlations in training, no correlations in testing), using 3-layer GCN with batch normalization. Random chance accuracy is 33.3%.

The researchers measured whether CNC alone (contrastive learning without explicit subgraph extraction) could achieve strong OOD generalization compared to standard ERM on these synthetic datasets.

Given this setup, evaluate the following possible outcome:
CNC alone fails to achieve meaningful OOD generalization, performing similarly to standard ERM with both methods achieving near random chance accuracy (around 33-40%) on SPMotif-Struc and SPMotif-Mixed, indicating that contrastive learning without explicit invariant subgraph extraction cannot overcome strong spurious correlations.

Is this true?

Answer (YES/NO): NO